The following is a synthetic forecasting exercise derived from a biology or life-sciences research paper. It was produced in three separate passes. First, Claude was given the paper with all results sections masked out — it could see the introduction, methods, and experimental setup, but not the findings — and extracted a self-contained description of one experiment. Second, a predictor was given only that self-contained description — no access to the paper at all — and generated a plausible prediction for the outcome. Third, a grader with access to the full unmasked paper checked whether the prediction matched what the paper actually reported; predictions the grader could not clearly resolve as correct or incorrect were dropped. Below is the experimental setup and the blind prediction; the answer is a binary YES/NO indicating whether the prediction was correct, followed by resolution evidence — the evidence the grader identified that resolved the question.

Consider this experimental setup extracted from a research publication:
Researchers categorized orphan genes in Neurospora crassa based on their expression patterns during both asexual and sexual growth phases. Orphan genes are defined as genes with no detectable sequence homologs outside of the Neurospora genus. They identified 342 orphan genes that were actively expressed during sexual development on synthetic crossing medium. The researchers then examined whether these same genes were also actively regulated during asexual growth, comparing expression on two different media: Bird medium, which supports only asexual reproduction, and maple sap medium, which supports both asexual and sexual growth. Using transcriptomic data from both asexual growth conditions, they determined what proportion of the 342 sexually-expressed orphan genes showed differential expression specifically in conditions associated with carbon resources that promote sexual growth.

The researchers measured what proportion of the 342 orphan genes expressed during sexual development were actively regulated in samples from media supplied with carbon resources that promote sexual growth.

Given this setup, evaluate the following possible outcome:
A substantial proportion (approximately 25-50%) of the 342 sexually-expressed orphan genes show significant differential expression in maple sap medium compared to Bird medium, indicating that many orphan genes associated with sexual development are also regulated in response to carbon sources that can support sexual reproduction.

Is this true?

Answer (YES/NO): NO